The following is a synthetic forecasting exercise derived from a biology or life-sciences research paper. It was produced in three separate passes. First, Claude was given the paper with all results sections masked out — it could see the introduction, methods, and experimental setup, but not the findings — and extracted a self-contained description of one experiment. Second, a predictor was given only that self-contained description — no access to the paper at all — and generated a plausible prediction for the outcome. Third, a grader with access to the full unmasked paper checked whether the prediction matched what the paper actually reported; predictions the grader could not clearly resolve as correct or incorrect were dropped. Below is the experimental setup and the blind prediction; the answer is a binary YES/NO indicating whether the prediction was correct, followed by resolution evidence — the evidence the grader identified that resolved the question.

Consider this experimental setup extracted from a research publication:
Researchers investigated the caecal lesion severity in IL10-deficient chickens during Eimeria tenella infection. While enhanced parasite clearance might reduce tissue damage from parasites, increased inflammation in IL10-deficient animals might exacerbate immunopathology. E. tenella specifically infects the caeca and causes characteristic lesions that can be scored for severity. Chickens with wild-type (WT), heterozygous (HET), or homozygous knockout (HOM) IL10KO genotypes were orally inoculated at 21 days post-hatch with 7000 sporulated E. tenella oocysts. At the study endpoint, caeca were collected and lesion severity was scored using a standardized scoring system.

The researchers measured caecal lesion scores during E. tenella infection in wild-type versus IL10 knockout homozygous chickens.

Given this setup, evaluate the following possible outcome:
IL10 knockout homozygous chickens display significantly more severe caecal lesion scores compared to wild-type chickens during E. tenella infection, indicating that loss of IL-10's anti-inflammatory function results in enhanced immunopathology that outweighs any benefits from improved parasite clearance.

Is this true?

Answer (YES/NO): YES